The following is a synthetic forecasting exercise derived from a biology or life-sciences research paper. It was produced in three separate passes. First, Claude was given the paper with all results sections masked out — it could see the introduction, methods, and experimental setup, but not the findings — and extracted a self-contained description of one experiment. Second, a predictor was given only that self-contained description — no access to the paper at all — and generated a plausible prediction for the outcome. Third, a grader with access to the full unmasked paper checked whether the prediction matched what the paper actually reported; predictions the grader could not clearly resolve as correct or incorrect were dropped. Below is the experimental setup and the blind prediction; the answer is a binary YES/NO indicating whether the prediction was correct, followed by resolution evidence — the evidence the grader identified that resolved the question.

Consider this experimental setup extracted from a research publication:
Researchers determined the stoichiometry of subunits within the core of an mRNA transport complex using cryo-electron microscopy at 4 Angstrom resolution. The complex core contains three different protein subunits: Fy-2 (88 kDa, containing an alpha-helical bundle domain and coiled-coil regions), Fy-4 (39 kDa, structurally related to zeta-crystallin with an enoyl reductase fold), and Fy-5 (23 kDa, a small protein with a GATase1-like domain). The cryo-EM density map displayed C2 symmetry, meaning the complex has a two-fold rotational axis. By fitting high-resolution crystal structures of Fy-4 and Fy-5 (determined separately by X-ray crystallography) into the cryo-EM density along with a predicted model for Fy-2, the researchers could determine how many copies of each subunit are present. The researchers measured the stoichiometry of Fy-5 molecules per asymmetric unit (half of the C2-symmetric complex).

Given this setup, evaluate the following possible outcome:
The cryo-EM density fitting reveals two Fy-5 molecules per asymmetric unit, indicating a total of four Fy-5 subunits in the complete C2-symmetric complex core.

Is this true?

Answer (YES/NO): YES